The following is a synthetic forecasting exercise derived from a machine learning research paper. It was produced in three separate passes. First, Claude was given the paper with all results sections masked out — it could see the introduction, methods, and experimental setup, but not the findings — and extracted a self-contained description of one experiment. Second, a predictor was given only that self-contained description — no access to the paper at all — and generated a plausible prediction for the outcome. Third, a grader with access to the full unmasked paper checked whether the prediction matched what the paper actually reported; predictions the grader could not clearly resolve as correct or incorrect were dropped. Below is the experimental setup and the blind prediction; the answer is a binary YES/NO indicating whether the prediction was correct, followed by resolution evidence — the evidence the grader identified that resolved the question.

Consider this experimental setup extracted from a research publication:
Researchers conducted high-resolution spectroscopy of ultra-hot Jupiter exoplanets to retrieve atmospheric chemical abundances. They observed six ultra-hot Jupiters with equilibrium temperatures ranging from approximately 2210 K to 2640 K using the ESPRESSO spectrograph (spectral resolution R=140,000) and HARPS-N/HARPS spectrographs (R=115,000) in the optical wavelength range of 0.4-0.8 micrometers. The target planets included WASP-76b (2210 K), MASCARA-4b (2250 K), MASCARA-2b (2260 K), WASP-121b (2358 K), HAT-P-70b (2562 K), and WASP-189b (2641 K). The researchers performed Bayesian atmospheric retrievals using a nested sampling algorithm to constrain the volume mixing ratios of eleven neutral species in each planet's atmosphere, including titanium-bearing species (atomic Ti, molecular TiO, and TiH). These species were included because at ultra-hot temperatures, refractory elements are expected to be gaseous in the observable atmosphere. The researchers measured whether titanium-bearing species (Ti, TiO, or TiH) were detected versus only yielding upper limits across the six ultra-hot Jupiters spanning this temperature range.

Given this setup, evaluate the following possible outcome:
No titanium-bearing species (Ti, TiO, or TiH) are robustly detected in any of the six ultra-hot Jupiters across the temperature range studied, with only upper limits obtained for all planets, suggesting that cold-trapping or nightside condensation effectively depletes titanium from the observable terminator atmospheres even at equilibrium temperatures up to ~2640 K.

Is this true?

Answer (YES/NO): NO